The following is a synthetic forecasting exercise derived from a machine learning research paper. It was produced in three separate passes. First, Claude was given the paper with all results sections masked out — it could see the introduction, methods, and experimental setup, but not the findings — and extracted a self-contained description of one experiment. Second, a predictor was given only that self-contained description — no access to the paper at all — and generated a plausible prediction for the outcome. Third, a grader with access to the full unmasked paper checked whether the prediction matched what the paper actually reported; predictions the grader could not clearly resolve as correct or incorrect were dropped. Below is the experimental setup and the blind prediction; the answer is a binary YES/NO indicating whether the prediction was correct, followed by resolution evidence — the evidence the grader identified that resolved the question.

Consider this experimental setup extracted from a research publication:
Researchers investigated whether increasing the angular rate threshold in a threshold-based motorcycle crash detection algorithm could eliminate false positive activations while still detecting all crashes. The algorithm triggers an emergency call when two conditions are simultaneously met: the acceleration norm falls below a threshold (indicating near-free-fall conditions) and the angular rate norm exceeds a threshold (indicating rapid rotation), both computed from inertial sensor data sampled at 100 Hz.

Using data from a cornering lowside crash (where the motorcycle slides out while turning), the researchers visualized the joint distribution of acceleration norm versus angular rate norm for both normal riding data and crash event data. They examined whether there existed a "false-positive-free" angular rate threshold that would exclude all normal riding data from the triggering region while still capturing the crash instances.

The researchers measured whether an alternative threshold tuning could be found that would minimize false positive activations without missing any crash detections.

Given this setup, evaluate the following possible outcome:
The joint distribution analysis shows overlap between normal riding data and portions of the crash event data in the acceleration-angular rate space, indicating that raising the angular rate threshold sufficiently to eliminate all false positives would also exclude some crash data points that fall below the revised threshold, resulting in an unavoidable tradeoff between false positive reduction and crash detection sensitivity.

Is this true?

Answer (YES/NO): YES